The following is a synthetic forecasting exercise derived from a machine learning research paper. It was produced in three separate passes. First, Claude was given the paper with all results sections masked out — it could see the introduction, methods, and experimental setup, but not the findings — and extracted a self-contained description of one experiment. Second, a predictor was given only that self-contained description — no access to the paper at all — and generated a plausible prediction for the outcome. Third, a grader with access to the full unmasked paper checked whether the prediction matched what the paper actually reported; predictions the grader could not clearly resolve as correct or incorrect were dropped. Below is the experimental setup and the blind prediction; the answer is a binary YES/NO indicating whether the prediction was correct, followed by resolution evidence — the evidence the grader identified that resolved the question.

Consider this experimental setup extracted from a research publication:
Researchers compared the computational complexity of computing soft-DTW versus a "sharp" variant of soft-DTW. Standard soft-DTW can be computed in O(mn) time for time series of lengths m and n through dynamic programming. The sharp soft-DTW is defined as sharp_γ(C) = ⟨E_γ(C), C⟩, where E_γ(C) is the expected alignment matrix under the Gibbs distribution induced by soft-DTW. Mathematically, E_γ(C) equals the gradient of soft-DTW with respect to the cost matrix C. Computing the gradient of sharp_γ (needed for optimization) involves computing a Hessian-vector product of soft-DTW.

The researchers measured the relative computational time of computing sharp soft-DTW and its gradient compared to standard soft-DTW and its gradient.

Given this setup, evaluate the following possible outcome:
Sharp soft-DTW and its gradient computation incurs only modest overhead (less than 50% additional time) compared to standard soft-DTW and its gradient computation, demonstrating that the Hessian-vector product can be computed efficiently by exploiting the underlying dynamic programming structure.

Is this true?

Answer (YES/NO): NO